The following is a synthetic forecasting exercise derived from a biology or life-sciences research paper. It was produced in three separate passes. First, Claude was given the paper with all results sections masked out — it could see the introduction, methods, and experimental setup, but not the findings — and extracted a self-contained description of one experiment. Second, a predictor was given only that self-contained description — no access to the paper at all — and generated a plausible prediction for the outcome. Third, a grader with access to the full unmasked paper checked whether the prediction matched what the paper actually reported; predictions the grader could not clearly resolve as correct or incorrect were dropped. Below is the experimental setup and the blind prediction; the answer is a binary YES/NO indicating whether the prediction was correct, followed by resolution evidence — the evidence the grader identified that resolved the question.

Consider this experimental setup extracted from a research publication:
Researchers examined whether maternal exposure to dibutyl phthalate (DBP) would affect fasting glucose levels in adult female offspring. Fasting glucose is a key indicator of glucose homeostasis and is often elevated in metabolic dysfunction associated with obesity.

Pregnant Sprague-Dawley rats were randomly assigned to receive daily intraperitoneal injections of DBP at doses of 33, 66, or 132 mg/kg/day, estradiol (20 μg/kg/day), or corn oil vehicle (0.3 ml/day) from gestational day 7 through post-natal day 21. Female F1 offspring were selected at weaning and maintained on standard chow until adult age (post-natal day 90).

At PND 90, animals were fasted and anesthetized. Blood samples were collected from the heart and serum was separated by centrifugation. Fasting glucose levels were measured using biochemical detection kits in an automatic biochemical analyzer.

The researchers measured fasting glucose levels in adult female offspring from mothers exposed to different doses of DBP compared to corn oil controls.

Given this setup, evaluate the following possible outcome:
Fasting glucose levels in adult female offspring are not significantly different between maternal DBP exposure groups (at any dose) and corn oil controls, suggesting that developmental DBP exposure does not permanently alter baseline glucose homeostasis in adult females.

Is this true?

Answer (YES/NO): NO